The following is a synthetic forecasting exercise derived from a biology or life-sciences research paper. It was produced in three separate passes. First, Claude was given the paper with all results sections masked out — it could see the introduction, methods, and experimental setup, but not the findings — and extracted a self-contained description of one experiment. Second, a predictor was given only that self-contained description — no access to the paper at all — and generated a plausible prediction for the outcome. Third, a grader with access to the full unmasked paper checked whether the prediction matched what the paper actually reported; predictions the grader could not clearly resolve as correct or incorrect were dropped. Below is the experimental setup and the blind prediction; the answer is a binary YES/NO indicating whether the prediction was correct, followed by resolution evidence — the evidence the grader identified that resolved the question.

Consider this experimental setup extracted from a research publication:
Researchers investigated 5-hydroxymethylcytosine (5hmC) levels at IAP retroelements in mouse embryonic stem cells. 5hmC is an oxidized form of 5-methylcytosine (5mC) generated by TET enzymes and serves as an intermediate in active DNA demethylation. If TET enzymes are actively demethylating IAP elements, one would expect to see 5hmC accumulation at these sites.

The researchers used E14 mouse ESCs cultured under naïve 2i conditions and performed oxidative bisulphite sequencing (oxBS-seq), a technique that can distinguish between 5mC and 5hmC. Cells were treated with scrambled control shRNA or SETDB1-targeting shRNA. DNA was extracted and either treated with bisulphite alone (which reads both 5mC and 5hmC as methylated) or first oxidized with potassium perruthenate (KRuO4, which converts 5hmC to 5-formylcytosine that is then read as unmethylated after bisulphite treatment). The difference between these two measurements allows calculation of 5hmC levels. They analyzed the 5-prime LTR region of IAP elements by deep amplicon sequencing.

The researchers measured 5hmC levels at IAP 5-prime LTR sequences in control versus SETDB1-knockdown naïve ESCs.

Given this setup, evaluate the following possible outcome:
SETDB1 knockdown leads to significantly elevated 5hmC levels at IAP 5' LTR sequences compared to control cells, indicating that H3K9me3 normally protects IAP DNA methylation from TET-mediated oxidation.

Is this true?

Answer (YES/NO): NO